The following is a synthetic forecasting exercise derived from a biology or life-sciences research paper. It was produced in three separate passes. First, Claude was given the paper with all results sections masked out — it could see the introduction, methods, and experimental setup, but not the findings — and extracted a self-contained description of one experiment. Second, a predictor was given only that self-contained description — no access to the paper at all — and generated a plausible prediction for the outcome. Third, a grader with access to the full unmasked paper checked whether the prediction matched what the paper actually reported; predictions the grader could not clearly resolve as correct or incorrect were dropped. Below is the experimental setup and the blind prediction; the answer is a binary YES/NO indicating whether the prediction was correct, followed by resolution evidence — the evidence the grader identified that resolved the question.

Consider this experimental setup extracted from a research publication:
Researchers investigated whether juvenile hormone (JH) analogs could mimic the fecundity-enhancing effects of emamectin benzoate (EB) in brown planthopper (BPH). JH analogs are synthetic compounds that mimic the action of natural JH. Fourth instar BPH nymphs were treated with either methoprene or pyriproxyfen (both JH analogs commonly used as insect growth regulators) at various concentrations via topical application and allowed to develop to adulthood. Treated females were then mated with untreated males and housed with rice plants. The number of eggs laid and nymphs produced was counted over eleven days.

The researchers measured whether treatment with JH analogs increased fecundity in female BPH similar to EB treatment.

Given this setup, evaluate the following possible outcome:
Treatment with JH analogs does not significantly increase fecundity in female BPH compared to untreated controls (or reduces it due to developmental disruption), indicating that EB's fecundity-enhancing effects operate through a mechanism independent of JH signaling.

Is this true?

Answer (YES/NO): NO